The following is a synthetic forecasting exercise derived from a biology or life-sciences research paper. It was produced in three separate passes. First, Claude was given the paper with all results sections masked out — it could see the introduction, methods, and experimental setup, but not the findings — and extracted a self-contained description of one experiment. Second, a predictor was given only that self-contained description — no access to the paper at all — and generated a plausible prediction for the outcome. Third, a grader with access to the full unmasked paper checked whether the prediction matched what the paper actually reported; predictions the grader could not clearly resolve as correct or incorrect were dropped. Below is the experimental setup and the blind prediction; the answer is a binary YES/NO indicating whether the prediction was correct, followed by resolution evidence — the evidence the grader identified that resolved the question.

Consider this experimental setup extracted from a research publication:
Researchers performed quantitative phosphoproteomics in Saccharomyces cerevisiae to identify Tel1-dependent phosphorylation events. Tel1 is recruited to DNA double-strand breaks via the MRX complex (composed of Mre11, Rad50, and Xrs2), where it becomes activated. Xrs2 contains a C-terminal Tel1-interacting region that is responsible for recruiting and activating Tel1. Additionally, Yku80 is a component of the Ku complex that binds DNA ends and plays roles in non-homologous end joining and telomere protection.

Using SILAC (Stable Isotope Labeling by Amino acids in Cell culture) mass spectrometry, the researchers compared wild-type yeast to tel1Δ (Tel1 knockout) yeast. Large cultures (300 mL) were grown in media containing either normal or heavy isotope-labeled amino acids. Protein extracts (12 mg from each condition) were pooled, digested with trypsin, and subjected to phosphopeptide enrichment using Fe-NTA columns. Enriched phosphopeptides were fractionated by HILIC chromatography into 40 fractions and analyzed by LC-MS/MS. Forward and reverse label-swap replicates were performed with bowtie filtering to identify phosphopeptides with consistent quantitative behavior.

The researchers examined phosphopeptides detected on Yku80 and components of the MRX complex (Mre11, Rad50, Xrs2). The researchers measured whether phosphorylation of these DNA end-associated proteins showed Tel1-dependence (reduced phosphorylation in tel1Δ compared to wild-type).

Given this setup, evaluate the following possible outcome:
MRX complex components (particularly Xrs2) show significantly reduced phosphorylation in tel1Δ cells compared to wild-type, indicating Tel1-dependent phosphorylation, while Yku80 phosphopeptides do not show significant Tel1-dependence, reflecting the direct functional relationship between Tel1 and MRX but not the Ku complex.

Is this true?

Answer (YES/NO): NO